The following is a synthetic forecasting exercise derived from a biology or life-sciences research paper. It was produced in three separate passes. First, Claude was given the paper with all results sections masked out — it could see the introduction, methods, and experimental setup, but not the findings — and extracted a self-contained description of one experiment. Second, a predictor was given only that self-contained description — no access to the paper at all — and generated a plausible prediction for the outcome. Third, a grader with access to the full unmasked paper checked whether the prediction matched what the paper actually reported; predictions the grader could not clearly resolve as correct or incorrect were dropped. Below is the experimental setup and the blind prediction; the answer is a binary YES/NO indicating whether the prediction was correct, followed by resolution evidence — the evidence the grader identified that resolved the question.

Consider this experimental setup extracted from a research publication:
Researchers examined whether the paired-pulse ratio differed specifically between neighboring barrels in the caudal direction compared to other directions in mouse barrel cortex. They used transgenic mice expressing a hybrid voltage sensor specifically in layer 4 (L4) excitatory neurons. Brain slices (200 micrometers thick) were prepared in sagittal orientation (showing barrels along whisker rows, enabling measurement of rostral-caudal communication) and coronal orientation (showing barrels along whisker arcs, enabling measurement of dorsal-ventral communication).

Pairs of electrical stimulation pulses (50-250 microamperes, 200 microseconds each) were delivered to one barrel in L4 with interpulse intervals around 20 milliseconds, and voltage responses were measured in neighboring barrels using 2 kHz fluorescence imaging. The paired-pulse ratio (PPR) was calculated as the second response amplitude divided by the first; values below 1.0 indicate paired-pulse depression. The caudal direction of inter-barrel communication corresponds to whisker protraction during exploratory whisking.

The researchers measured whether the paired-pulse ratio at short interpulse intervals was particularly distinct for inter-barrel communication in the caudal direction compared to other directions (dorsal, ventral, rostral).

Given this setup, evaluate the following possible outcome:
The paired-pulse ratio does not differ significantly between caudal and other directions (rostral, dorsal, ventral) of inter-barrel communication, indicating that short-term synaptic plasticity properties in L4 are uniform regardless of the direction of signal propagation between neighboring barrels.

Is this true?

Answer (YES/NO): NO